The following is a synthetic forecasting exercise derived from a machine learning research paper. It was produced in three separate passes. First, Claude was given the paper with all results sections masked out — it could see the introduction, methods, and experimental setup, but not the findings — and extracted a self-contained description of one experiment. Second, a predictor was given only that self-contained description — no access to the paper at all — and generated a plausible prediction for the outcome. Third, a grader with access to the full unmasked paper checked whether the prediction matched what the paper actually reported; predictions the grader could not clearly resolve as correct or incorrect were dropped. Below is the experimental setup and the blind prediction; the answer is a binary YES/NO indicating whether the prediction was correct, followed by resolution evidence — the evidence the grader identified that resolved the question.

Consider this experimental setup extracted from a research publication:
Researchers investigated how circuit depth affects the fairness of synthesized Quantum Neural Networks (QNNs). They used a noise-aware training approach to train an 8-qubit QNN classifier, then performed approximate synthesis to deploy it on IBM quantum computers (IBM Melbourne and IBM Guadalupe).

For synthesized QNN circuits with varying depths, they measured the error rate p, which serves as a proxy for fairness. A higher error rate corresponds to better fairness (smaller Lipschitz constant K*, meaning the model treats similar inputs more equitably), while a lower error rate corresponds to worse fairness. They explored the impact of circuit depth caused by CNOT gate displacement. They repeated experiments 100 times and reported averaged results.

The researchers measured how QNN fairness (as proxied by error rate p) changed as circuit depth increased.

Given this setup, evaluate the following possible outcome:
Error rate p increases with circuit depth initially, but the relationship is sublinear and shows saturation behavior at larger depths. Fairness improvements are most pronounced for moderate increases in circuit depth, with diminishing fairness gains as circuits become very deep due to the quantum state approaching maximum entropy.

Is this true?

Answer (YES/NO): NO